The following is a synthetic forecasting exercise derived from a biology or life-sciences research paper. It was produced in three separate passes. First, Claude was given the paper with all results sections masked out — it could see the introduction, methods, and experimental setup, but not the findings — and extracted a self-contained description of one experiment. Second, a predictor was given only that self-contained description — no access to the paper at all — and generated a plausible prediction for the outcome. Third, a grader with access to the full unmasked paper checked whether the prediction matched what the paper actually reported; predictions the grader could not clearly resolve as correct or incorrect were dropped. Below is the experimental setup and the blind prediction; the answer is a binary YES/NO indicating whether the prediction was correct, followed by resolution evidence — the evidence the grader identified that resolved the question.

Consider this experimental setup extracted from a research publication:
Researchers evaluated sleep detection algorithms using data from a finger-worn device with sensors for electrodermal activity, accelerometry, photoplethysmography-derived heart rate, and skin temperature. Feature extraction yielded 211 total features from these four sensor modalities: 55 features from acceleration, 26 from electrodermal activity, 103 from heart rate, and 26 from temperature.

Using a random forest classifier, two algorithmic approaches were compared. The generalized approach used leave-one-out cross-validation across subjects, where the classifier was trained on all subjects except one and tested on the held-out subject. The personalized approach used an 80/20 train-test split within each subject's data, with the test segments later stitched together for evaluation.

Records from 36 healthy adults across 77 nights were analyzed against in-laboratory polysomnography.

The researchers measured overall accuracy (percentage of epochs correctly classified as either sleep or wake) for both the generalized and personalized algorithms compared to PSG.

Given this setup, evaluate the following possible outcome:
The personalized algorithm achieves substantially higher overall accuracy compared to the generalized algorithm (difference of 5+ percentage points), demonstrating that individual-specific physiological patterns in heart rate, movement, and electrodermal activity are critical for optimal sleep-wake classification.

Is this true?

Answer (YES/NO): NO